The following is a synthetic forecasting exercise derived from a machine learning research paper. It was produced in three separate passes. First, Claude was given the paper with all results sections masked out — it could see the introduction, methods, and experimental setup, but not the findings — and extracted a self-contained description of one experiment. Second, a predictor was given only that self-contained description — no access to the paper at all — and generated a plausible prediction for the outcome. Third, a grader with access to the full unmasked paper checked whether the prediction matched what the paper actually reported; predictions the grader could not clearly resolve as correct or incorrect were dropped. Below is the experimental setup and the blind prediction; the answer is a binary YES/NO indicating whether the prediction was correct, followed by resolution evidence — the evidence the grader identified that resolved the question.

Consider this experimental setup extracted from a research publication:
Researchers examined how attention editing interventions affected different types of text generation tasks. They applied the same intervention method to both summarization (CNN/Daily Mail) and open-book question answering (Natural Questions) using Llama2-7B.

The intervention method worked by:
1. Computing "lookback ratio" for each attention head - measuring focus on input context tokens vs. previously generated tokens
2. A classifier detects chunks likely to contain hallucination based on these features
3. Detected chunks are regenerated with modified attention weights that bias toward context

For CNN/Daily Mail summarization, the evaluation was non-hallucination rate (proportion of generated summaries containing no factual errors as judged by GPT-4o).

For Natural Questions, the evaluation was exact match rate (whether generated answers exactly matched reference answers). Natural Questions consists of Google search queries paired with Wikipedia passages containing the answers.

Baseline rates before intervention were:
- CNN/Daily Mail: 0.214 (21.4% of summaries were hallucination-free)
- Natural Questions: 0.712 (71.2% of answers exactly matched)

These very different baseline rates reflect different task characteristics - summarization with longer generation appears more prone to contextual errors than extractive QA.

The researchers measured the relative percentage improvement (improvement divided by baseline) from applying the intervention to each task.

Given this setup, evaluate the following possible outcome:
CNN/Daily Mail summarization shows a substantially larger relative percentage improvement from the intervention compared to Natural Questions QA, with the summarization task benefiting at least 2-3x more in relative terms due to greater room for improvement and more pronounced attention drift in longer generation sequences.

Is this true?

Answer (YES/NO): YES